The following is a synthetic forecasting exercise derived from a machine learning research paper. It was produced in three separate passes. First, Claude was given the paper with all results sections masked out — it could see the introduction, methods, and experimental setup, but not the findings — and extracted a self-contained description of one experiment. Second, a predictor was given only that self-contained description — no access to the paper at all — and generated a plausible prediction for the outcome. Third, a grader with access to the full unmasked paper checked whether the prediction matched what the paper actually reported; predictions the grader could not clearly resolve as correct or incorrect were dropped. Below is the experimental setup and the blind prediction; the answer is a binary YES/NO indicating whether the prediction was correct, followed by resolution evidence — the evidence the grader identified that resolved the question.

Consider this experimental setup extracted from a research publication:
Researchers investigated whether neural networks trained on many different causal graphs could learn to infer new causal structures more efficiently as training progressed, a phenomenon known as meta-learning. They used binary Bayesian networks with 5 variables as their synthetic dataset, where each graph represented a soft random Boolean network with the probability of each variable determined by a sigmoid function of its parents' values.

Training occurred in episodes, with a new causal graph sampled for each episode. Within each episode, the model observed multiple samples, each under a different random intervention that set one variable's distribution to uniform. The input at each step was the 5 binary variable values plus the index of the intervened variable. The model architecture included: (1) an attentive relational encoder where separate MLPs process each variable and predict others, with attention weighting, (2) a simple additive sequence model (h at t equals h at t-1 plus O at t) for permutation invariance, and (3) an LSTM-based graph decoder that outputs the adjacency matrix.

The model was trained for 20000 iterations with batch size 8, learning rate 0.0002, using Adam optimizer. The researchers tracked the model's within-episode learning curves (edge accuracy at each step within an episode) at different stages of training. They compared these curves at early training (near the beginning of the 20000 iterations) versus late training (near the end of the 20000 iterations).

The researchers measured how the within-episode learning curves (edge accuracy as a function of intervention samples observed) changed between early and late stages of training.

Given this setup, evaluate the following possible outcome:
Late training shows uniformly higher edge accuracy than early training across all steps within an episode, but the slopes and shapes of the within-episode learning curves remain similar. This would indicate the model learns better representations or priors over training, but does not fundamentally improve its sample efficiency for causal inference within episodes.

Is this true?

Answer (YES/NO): NO